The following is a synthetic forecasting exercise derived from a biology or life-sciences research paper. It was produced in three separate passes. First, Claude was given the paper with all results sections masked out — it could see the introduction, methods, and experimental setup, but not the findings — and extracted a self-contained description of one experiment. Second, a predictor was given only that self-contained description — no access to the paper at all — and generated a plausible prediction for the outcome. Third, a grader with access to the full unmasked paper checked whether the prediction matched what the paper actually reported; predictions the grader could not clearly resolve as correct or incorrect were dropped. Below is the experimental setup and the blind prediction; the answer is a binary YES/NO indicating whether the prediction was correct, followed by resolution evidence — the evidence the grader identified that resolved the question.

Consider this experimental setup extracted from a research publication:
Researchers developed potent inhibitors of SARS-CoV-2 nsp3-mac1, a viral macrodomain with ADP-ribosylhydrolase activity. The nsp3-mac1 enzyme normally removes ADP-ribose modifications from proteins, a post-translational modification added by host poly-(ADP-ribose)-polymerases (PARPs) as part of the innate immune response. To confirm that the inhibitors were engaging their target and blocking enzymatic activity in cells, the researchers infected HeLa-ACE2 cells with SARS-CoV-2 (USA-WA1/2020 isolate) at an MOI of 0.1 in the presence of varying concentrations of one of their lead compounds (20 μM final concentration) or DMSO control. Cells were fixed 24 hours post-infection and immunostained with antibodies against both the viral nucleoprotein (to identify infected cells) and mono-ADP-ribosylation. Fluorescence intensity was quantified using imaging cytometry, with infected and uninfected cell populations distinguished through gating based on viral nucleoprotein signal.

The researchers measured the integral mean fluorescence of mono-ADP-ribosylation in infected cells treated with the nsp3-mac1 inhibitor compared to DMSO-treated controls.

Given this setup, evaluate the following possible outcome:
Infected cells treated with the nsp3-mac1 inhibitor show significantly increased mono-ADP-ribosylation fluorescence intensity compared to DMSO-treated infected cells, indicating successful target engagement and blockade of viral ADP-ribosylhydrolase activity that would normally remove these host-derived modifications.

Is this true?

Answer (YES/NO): YES